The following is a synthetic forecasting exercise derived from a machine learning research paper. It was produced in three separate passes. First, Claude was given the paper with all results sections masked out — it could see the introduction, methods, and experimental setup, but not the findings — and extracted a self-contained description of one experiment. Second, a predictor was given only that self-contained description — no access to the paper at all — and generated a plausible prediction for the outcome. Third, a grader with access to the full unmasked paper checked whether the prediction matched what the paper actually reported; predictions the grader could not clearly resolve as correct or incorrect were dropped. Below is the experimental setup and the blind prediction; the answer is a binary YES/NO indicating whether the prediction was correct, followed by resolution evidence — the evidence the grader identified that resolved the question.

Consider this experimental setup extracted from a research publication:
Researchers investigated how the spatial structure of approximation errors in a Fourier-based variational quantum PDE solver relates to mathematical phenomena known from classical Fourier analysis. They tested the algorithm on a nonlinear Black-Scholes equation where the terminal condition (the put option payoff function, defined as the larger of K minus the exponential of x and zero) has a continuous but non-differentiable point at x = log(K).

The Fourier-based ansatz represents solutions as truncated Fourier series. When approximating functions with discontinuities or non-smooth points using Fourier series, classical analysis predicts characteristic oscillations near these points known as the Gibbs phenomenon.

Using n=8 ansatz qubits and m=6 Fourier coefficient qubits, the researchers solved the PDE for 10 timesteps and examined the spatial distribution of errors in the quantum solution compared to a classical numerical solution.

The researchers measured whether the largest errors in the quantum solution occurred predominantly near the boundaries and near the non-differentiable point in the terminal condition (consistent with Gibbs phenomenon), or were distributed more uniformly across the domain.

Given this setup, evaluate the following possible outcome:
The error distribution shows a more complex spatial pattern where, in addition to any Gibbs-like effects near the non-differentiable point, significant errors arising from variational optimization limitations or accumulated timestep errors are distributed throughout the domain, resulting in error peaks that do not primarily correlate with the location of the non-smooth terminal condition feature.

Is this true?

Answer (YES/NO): NO